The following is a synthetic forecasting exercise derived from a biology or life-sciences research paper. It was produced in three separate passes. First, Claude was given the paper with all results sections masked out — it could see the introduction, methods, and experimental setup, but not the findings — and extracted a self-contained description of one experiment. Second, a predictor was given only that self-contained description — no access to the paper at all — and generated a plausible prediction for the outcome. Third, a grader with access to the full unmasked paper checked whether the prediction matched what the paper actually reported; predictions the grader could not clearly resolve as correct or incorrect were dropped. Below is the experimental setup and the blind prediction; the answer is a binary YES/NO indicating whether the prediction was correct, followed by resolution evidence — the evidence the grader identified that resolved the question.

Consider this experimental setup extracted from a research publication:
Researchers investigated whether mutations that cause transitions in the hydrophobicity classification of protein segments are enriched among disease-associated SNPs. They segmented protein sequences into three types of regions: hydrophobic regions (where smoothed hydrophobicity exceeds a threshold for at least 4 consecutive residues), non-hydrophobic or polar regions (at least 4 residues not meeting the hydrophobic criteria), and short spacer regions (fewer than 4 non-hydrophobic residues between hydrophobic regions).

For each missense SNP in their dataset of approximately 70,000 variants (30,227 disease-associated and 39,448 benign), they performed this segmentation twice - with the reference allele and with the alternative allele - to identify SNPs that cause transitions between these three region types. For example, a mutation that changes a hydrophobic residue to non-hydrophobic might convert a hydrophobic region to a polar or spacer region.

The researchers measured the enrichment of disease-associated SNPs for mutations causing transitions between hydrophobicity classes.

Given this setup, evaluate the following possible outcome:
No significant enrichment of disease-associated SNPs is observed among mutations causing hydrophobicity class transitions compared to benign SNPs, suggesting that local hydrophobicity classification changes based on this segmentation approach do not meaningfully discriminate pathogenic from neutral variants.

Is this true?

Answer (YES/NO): NO